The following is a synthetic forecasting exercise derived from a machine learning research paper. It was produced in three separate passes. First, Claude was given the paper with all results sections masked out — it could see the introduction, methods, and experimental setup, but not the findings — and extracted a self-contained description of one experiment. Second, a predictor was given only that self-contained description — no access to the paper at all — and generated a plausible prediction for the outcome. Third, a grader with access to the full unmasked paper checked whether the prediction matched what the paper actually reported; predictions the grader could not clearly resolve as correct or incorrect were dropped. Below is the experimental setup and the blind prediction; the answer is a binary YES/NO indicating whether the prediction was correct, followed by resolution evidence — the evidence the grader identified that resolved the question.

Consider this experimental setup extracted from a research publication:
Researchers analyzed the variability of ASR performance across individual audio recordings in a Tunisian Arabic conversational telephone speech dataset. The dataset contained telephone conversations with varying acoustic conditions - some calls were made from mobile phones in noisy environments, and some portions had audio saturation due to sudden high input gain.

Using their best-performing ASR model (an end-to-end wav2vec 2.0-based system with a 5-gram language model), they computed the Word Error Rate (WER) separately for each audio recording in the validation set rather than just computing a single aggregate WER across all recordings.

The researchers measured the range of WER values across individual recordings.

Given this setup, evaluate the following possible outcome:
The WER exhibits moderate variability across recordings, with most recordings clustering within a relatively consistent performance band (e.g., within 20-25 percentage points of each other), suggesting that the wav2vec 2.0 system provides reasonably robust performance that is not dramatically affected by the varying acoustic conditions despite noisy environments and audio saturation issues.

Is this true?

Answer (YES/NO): NO